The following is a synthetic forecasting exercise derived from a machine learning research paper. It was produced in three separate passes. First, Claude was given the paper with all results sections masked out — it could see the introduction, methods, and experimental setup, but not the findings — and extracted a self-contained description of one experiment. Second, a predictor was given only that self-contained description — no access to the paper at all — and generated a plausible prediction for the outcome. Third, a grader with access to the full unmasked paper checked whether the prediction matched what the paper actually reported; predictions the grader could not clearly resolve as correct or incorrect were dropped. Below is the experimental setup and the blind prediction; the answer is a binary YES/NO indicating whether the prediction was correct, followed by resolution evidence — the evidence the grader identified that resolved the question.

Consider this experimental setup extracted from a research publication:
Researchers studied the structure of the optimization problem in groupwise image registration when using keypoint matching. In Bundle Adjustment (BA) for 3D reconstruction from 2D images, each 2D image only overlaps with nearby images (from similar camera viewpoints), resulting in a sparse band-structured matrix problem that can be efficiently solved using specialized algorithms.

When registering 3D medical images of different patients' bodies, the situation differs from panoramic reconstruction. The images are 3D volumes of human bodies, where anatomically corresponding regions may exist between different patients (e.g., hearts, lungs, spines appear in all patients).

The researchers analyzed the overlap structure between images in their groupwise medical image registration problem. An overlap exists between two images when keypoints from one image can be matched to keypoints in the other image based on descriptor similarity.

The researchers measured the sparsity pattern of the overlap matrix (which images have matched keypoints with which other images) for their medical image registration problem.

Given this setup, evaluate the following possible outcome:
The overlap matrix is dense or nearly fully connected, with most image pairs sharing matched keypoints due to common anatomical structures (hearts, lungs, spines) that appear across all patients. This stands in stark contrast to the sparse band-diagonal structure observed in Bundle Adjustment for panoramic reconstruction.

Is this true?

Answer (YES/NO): YES